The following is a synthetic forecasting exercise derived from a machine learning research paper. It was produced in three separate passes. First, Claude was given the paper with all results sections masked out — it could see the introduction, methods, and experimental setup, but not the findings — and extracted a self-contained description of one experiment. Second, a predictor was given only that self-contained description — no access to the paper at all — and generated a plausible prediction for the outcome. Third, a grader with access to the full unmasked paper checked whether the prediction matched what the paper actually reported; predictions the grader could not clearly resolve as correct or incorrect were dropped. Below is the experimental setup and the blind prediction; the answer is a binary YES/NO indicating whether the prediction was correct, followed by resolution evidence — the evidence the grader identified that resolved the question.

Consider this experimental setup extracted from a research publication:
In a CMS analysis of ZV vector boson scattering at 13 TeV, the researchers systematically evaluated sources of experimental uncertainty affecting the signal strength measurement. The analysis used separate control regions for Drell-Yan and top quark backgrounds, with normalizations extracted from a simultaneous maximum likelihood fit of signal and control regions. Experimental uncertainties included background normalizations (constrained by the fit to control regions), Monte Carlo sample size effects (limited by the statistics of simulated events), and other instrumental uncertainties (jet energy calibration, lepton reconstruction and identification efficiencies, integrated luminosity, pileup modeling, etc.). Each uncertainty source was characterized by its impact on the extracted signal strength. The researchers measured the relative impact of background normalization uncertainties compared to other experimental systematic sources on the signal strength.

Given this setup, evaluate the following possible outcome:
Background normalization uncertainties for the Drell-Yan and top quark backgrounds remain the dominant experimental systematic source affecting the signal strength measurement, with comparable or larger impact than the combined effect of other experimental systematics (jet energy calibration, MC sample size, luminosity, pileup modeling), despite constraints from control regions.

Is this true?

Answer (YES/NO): YES